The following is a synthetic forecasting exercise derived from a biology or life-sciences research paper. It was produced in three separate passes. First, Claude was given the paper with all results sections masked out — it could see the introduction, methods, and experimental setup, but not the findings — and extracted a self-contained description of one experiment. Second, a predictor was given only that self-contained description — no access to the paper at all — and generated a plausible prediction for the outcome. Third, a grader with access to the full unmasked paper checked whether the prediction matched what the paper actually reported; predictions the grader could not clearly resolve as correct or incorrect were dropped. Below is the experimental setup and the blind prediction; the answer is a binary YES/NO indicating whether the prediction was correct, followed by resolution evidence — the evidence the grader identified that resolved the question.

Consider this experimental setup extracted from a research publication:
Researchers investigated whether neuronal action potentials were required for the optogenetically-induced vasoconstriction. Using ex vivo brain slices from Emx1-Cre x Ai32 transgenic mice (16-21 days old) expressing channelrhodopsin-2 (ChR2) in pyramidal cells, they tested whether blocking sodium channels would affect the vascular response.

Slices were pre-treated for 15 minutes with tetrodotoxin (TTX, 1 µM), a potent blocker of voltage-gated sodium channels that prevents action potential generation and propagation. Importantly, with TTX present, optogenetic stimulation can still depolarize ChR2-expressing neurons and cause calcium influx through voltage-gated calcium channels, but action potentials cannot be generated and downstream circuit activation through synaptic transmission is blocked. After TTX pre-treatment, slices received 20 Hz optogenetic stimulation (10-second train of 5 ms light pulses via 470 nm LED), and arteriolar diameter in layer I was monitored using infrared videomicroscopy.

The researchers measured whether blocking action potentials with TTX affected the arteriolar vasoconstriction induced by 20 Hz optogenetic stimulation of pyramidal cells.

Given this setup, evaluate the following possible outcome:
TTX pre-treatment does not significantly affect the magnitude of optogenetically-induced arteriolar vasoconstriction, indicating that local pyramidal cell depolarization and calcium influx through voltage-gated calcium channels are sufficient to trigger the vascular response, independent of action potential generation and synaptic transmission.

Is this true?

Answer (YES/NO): NO